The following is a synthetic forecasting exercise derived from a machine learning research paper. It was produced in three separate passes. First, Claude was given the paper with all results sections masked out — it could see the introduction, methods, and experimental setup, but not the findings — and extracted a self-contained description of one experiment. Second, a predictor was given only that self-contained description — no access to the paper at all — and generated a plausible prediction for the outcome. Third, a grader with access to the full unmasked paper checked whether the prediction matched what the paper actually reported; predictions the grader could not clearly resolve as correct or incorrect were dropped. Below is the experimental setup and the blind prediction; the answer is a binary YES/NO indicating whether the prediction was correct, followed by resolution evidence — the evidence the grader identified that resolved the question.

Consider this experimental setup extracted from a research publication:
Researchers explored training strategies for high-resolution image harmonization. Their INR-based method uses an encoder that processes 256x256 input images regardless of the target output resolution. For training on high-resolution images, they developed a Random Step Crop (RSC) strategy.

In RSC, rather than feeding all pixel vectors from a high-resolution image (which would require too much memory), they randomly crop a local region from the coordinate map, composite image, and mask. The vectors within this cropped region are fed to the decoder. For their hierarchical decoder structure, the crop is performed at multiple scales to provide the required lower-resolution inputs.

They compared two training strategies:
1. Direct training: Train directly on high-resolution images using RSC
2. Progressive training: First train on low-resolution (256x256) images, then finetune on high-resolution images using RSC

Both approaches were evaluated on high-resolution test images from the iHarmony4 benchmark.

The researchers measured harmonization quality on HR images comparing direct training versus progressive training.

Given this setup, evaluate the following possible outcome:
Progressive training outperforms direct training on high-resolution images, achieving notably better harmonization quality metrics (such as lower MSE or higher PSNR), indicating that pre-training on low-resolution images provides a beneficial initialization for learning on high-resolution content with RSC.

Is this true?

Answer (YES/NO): YES